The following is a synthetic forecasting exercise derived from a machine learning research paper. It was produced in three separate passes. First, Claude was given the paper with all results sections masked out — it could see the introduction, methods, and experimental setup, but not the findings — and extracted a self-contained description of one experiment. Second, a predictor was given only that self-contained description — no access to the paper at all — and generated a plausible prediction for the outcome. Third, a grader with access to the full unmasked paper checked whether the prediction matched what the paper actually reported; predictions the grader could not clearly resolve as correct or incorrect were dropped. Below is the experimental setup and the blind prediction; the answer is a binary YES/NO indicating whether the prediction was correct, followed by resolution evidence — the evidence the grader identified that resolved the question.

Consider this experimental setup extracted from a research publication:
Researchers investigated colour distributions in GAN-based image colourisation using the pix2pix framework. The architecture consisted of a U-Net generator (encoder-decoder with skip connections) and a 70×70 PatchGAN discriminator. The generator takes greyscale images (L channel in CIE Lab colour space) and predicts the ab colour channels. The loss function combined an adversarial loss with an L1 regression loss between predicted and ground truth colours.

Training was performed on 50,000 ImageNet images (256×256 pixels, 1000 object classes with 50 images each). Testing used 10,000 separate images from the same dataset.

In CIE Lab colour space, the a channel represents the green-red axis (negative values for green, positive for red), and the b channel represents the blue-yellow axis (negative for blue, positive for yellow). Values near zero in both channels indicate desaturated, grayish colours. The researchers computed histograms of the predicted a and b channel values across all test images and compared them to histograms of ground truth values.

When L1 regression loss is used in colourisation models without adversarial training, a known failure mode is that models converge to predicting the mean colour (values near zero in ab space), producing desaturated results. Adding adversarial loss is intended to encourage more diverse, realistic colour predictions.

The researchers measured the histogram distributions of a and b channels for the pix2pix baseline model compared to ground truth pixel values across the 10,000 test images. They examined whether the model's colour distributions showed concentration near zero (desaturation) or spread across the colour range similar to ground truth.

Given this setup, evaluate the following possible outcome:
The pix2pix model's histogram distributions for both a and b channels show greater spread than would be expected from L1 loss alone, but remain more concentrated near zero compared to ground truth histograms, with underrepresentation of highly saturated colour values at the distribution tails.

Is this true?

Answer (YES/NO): NO